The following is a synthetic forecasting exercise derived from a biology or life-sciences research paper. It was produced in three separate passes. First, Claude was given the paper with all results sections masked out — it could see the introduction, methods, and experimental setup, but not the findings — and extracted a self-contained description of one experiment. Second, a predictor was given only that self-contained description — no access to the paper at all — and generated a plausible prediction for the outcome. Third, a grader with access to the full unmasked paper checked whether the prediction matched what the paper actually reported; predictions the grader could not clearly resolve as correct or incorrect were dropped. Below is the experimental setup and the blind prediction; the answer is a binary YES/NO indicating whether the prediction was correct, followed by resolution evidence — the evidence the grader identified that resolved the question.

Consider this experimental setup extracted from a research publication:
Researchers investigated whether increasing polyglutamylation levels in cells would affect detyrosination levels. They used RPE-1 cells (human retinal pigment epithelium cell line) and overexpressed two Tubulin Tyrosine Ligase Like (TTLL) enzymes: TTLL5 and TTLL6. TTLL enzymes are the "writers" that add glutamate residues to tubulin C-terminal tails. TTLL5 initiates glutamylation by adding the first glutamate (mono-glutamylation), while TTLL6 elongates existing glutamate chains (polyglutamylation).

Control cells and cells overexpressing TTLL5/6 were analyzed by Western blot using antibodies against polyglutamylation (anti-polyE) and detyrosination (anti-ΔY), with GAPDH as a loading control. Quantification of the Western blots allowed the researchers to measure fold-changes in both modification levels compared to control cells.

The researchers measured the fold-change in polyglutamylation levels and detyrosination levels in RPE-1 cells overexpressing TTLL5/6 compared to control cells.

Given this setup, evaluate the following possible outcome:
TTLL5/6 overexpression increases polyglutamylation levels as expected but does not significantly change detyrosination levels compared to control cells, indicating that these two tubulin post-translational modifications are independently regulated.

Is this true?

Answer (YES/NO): NO